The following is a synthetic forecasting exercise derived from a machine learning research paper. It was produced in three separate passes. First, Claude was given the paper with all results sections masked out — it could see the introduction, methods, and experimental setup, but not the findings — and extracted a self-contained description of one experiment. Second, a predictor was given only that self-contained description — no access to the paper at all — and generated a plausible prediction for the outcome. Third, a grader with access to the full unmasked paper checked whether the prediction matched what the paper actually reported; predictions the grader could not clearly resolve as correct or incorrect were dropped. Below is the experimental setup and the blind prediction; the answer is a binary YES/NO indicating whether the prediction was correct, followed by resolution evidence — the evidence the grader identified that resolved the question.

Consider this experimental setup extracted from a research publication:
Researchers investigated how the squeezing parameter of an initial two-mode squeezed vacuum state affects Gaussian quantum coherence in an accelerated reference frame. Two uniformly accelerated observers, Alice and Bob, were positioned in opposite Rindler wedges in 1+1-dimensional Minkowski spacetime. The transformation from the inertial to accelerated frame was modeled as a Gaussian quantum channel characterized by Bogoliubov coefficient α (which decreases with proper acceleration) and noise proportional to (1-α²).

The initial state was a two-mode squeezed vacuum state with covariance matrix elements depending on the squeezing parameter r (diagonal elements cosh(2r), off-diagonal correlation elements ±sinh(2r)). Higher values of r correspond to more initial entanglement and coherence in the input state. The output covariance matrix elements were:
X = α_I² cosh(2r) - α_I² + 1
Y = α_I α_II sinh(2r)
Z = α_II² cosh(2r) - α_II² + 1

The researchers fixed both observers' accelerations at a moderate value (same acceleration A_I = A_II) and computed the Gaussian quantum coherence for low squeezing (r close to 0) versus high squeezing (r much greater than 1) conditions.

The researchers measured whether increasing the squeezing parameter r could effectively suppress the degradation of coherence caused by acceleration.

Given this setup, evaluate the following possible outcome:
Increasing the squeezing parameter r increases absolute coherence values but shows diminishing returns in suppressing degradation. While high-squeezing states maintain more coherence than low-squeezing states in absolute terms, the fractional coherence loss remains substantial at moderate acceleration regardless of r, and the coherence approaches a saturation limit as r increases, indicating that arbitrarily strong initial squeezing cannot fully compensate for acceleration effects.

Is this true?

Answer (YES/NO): YES